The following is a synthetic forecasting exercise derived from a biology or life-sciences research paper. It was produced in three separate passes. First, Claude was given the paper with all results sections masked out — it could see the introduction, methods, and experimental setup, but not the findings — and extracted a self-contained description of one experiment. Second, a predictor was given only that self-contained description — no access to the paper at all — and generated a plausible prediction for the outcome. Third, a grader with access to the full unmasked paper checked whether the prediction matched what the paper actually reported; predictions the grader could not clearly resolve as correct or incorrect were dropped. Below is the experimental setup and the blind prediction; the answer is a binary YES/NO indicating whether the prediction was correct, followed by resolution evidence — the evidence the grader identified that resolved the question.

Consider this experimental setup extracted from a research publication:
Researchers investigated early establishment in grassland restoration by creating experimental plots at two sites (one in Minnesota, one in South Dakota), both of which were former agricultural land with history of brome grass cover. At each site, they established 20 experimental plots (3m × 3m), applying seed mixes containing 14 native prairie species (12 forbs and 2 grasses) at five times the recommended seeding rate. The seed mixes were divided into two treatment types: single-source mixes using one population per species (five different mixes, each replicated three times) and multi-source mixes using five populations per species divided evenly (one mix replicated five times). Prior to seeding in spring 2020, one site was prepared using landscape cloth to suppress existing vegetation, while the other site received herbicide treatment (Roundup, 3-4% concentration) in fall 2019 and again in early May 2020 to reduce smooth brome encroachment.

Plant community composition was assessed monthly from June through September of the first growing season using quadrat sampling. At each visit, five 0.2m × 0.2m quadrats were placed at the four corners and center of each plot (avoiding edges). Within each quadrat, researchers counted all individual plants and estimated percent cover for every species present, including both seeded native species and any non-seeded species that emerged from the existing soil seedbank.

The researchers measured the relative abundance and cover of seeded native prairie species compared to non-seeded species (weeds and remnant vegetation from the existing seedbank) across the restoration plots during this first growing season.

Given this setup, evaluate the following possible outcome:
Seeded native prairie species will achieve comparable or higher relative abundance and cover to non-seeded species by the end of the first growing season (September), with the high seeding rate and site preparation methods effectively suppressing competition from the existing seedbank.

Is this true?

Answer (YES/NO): NO